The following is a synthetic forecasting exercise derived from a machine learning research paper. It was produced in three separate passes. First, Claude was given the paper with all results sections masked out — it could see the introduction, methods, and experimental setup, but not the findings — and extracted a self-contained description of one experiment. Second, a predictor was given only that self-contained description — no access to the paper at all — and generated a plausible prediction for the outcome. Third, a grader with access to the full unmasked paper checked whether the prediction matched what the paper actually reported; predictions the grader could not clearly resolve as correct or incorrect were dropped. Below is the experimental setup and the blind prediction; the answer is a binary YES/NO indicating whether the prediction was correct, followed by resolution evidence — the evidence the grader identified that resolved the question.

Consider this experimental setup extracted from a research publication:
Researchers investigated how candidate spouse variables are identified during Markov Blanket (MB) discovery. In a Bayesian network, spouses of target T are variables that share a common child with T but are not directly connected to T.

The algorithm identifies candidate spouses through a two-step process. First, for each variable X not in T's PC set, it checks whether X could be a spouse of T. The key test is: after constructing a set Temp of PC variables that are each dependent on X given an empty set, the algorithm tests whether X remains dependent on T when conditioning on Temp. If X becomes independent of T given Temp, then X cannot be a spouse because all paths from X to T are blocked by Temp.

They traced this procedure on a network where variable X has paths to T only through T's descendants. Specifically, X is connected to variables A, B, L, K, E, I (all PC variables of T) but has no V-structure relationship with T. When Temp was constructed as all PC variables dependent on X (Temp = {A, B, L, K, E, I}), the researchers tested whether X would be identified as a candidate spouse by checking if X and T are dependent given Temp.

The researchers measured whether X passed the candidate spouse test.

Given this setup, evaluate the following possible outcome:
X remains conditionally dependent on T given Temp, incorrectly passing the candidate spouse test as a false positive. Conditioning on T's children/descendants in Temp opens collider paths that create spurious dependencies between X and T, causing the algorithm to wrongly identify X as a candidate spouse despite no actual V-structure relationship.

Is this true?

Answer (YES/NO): NO